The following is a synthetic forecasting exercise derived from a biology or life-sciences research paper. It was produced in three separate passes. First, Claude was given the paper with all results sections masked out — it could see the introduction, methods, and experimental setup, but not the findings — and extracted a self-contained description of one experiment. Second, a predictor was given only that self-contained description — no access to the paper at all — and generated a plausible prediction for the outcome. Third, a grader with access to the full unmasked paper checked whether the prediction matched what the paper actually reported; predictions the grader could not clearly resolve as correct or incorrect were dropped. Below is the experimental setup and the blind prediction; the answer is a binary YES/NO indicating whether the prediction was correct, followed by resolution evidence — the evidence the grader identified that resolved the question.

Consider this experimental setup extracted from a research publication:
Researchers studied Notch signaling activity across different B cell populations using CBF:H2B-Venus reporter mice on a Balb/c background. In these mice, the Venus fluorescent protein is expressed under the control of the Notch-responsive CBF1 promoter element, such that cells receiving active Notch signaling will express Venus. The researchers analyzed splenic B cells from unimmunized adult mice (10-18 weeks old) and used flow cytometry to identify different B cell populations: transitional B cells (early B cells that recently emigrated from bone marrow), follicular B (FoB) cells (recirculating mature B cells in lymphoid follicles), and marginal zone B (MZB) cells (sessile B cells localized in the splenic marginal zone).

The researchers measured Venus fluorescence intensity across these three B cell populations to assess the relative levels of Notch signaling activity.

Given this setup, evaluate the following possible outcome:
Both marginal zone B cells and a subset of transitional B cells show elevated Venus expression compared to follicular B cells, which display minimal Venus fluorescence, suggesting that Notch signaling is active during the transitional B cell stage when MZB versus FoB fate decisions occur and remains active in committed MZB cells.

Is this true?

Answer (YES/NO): NO